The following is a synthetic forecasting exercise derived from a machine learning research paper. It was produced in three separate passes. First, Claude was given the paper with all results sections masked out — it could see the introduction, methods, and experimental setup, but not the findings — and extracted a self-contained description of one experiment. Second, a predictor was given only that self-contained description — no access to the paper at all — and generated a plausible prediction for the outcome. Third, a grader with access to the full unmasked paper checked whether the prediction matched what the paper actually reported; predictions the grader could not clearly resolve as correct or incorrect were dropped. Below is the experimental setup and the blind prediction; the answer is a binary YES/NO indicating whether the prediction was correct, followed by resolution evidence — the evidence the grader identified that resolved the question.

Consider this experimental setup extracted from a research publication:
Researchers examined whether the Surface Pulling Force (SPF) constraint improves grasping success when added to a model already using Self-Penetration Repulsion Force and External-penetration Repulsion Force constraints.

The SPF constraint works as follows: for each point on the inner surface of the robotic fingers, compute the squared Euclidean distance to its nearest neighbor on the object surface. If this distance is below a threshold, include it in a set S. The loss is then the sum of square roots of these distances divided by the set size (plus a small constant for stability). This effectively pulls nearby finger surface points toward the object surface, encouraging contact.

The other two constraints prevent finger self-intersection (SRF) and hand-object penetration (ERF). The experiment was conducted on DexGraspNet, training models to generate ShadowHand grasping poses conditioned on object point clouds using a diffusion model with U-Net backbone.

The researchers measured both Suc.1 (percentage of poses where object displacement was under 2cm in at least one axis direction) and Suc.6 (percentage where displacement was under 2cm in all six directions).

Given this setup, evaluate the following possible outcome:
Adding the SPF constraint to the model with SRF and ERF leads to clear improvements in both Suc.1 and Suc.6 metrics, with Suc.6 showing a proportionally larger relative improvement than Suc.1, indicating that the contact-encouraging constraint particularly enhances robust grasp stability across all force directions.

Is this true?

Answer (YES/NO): YES